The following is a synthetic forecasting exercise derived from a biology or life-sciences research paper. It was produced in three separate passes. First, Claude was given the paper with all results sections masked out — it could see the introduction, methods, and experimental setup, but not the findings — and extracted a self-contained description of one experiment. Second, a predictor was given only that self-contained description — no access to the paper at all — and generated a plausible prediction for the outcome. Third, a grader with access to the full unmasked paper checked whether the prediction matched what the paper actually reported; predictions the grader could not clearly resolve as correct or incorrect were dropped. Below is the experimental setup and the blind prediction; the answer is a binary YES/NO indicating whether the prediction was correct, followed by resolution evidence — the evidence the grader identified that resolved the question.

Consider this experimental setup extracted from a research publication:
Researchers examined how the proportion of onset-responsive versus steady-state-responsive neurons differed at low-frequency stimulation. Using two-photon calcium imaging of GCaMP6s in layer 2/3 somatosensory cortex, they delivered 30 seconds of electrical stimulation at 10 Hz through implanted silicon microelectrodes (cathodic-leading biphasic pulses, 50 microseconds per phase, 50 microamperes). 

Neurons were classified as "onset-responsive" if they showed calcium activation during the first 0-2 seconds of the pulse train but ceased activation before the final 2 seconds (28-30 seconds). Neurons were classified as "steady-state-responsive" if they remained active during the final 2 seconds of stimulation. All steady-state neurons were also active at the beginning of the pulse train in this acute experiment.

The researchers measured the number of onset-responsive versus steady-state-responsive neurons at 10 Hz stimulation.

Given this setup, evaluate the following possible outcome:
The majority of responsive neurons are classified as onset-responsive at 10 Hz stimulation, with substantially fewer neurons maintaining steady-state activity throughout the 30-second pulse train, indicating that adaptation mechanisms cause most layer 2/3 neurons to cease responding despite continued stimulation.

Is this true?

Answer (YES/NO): NO